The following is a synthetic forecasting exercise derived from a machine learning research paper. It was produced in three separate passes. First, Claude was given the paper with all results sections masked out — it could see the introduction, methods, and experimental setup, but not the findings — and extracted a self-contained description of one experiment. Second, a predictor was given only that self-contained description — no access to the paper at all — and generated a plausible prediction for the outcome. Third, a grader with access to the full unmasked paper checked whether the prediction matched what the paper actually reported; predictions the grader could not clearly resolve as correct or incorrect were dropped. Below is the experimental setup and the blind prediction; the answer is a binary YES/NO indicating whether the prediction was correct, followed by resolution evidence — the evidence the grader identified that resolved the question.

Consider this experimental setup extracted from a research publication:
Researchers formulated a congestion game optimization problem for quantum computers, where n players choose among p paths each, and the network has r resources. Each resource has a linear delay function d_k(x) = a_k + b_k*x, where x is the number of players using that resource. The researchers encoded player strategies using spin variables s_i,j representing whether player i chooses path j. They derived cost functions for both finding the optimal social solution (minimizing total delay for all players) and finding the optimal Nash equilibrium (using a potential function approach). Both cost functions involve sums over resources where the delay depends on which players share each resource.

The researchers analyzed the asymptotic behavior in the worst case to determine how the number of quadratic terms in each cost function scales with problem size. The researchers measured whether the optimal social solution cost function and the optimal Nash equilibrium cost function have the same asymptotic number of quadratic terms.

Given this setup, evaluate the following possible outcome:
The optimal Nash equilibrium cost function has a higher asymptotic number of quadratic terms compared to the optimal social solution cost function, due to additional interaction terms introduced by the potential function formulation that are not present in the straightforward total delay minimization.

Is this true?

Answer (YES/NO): NO